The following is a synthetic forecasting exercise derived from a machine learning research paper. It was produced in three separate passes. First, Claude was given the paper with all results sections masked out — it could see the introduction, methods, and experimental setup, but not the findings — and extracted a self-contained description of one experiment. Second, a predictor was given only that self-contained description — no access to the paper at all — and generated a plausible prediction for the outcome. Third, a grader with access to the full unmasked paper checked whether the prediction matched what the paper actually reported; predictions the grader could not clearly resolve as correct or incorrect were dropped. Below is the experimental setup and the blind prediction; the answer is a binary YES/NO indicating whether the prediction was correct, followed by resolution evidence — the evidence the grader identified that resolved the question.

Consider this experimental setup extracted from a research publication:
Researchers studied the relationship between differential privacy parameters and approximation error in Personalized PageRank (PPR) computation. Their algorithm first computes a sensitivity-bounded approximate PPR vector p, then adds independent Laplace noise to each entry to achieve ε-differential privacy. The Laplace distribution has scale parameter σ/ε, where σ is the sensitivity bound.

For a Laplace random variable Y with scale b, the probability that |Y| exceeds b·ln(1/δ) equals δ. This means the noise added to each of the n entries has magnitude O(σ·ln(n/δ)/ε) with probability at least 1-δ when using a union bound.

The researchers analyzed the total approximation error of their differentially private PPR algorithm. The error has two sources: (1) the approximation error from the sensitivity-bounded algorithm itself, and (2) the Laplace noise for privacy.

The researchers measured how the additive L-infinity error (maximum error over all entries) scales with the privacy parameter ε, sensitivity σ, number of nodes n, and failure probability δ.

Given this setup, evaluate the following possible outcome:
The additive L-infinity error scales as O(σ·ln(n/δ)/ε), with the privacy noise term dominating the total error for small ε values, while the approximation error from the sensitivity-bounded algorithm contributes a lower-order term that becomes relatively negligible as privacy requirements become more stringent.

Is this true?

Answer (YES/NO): YES